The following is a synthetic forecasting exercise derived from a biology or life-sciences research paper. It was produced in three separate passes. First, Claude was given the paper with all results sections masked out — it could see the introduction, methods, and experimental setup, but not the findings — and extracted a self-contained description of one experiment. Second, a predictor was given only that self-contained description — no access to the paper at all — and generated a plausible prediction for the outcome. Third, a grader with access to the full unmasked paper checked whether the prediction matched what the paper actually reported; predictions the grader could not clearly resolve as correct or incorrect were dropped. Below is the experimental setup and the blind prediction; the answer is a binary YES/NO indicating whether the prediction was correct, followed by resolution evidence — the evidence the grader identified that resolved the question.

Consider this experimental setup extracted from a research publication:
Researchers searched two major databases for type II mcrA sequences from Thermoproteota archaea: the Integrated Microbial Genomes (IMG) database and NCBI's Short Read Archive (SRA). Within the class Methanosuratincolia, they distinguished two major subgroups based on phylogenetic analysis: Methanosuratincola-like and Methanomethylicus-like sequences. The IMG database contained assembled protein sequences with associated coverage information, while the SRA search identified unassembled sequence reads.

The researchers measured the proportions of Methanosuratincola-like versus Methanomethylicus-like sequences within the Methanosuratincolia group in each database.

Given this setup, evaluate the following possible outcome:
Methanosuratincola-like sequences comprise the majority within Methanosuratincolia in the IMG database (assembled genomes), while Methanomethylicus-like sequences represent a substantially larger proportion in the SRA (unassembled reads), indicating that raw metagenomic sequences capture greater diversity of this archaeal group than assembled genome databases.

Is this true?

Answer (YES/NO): YES